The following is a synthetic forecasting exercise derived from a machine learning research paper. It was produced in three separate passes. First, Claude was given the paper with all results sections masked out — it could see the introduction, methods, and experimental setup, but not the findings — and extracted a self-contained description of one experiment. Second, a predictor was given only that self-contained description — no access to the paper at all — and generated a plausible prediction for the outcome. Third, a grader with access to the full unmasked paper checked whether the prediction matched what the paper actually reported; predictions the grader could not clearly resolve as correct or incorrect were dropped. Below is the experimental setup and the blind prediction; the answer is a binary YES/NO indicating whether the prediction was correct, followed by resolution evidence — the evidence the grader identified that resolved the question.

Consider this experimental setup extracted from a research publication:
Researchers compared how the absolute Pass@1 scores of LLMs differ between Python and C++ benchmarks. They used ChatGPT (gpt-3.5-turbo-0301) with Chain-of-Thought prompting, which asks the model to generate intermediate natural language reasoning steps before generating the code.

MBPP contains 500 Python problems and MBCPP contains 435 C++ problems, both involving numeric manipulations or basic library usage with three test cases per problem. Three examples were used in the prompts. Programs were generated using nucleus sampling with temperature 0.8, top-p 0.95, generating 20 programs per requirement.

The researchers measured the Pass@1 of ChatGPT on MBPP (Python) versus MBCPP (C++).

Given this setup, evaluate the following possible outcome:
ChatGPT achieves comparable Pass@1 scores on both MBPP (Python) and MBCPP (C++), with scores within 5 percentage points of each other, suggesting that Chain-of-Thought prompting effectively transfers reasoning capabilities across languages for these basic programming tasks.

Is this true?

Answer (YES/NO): NO